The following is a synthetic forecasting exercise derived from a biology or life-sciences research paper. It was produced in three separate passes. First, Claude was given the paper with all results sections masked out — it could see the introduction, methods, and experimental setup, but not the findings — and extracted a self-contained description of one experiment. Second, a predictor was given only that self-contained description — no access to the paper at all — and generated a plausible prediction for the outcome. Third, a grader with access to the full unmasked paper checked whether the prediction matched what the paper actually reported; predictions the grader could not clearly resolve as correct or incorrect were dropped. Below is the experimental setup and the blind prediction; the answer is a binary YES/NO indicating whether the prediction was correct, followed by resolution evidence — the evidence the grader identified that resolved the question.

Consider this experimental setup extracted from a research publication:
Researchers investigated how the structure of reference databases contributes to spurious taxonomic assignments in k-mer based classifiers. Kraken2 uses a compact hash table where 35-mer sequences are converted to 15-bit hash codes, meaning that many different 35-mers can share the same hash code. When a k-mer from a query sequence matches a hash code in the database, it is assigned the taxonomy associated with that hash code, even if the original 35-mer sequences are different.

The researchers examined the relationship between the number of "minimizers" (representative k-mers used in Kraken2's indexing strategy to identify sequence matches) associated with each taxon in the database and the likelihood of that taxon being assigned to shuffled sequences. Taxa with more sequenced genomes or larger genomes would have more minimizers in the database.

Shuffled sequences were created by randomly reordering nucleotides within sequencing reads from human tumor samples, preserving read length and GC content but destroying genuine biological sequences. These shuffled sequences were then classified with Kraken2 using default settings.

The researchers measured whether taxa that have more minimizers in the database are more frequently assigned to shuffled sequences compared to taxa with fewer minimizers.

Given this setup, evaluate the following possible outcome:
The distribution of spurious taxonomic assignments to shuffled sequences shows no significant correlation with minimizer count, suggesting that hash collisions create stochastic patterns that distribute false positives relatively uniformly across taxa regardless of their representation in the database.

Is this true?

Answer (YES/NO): NO